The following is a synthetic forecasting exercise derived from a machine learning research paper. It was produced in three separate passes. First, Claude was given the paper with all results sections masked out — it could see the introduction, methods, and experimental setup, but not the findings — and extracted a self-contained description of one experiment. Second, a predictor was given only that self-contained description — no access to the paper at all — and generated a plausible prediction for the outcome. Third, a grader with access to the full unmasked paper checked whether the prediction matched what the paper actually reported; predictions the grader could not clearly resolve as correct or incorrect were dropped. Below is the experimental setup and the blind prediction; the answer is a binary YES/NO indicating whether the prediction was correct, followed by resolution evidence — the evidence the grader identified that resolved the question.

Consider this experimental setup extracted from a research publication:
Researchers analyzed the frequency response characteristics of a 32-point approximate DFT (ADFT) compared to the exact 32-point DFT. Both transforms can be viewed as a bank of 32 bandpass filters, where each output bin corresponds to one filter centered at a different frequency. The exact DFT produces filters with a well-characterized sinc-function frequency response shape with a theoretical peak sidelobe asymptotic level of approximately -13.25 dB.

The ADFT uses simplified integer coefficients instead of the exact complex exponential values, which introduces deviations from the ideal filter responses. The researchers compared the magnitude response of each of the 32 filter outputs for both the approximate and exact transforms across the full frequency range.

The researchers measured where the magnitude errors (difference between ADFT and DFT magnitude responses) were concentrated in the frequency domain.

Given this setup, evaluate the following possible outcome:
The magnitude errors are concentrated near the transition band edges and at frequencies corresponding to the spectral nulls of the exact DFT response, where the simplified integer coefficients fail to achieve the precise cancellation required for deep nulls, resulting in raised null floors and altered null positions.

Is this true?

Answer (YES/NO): NO